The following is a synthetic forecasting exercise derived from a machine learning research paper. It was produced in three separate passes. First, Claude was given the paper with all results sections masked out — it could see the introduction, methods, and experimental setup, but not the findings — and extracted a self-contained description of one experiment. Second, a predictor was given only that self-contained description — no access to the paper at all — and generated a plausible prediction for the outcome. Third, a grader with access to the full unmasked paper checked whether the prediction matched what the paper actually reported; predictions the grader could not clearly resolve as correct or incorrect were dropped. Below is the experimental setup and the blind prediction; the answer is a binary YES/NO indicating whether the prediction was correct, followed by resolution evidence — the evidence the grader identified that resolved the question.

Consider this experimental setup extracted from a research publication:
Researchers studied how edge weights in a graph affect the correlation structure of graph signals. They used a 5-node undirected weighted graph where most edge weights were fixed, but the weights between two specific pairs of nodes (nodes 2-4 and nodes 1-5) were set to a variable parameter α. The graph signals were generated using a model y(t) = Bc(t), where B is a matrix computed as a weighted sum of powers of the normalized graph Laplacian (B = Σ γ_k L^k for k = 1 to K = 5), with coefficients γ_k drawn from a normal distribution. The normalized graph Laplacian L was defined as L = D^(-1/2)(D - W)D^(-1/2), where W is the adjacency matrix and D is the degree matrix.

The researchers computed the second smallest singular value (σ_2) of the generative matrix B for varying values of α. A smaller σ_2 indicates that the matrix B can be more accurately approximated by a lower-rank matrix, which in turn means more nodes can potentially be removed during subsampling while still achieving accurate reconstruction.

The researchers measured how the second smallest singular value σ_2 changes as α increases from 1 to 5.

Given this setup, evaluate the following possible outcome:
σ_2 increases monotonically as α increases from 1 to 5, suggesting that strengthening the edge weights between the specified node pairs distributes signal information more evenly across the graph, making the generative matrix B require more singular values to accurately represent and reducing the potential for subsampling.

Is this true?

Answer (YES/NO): NO